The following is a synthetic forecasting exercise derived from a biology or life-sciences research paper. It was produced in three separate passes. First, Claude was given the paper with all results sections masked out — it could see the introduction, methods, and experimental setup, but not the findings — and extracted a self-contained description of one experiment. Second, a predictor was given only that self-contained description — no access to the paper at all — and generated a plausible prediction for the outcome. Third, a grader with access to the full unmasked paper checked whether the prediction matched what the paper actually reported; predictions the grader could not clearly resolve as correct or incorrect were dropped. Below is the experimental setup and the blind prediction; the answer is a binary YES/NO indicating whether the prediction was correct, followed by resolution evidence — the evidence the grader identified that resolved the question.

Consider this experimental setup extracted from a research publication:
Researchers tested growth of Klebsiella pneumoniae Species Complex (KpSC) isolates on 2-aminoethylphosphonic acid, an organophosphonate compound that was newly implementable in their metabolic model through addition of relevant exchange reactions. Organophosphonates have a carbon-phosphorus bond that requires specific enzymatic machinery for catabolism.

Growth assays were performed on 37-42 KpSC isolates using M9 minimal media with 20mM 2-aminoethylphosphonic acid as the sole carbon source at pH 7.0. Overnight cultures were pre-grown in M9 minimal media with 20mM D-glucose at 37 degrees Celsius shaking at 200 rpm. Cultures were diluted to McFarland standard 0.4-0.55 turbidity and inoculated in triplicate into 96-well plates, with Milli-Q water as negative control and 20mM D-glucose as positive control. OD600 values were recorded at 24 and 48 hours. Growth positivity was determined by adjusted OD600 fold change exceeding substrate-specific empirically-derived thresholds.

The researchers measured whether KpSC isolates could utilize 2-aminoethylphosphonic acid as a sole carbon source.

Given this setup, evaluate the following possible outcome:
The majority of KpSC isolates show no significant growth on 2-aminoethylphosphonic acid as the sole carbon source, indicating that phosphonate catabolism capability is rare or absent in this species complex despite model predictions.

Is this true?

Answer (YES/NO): YES